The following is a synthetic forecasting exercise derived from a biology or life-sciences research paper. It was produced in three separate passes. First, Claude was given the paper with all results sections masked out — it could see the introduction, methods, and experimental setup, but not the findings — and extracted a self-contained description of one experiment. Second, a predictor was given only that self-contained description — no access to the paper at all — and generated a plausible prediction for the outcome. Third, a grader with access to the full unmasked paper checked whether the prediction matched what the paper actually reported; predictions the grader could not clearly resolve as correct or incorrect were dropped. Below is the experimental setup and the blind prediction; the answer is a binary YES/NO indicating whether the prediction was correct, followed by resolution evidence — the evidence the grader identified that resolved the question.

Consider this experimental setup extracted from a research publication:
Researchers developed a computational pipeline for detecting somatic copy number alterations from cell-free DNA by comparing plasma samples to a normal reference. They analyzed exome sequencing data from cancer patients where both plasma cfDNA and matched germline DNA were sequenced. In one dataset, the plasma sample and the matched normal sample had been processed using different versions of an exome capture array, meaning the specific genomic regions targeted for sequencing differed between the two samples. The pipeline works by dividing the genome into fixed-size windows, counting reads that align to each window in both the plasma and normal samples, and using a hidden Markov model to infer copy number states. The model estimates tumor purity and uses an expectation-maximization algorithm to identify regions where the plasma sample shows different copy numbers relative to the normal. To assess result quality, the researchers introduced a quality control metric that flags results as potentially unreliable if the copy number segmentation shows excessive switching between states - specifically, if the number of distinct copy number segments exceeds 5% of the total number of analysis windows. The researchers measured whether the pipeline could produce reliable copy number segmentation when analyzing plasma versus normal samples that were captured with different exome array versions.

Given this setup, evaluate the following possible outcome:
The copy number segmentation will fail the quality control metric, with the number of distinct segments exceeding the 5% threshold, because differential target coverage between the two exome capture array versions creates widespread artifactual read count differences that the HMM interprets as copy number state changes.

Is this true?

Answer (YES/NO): YES